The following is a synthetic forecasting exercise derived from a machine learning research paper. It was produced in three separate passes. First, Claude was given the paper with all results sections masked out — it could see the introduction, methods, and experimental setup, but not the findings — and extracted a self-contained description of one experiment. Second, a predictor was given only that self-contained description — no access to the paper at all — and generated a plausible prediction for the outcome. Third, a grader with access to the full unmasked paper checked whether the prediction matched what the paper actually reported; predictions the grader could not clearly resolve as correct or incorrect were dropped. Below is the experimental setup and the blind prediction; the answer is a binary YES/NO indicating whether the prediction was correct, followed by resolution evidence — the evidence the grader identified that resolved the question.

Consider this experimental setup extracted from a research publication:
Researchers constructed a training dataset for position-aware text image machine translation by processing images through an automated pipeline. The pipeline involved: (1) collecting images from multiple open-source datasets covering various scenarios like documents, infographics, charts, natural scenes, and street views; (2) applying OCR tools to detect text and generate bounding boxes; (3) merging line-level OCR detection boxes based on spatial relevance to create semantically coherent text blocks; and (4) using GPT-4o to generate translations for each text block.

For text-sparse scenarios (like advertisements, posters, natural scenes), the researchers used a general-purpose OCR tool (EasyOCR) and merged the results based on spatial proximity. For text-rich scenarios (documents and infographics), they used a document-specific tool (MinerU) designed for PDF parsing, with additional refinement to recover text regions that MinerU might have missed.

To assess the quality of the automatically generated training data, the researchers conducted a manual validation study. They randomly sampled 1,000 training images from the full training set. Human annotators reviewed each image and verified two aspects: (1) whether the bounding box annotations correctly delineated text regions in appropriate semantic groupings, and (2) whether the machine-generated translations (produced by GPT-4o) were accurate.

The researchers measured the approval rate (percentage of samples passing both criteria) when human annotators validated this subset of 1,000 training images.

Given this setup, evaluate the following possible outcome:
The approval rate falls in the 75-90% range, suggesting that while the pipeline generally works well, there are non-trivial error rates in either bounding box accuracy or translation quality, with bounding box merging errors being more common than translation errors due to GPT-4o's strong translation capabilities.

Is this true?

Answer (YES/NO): NO